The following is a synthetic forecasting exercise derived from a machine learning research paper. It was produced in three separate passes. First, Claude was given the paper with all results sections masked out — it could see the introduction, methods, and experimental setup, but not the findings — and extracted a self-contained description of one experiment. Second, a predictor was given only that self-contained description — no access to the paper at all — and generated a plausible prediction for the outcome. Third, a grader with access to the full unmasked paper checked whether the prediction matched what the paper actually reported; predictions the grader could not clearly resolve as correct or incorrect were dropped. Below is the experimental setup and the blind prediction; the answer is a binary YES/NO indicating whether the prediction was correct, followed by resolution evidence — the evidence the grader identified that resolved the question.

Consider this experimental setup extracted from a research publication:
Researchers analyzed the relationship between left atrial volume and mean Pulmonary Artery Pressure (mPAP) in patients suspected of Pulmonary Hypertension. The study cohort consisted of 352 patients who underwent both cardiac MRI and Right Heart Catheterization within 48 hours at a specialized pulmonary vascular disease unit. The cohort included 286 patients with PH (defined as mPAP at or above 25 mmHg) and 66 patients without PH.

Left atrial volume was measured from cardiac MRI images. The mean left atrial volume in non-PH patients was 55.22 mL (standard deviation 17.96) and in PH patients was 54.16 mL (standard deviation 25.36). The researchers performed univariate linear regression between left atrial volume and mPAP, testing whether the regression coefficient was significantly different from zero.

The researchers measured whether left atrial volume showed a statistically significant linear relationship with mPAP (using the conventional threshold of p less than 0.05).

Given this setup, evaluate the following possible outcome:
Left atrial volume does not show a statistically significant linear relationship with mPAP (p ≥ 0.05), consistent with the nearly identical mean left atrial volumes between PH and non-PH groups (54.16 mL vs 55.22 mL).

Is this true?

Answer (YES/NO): NO